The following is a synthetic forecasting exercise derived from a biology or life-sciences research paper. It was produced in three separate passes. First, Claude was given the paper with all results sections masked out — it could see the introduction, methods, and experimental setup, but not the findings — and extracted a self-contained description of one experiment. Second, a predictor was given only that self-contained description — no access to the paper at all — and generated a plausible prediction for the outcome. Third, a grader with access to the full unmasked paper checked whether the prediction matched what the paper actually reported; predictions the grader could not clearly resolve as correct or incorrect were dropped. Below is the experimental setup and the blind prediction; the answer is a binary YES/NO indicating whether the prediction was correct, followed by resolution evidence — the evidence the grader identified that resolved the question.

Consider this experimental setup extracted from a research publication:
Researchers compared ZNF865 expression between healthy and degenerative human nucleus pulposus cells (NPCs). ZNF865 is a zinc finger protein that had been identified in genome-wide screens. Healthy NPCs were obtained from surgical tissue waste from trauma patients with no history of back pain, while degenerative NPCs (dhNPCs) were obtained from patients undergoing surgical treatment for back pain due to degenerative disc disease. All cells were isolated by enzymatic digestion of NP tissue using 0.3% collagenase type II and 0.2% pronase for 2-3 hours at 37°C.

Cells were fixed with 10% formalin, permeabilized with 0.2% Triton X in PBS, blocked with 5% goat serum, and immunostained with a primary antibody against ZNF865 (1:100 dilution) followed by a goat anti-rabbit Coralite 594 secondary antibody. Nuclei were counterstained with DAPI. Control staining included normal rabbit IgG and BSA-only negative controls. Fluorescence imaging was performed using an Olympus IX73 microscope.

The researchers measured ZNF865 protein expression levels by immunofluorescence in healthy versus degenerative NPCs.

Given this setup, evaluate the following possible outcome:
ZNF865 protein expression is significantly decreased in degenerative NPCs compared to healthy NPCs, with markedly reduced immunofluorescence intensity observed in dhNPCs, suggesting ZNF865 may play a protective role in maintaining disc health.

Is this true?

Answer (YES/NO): YES